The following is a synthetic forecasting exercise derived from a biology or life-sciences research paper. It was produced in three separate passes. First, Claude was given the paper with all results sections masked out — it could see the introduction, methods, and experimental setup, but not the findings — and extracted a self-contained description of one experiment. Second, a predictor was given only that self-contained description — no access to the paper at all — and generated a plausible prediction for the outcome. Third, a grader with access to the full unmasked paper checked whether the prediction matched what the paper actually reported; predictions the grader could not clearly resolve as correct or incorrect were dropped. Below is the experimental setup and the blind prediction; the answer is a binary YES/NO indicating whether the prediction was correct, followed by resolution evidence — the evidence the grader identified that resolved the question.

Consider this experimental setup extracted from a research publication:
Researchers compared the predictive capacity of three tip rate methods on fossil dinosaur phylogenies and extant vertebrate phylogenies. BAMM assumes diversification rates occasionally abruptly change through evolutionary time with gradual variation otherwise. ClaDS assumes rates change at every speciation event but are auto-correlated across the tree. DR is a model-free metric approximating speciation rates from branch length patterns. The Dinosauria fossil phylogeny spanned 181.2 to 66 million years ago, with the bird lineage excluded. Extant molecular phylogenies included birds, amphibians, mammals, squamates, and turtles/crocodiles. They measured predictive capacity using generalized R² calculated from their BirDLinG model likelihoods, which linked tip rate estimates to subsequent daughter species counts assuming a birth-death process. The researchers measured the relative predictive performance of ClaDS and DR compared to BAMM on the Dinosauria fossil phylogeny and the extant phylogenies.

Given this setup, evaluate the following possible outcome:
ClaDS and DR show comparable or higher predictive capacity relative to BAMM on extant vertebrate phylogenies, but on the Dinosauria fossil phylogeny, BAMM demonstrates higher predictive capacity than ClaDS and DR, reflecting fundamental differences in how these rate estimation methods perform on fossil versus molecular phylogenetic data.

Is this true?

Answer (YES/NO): NO